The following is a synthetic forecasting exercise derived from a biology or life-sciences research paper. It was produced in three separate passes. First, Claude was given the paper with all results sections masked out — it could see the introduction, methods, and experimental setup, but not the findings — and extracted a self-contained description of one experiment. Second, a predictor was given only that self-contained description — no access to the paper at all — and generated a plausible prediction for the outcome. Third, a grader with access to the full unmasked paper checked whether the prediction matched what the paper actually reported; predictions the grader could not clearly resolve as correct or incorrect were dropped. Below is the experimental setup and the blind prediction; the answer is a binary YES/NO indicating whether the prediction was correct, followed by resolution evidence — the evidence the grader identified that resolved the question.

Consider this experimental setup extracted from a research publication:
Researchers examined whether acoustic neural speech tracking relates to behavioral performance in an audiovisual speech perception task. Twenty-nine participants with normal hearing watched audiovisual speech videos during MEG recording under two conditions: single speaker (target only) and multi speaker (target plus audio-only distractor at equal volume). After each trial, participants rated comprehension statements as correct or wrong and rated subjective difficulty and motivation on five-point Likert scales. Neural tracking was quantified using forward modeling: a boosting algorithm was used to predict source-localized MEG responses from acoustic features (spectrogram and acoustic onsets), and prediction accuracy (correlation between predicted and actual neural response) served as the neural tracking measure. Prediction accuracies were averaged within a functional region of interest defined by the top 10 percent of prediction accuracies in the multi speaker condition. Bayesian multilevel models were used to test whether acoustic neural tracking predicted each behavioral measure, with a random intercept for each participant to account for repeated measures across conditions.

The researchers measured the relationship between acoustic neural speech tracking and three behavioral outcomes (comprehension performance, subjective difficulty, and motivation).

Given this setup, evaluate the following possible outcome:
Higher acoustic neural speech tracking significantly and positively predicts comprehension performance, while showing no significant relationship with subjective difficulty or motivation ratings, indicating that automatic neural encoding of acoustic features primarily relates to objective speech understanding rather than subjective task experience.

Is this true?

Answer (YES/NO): NO